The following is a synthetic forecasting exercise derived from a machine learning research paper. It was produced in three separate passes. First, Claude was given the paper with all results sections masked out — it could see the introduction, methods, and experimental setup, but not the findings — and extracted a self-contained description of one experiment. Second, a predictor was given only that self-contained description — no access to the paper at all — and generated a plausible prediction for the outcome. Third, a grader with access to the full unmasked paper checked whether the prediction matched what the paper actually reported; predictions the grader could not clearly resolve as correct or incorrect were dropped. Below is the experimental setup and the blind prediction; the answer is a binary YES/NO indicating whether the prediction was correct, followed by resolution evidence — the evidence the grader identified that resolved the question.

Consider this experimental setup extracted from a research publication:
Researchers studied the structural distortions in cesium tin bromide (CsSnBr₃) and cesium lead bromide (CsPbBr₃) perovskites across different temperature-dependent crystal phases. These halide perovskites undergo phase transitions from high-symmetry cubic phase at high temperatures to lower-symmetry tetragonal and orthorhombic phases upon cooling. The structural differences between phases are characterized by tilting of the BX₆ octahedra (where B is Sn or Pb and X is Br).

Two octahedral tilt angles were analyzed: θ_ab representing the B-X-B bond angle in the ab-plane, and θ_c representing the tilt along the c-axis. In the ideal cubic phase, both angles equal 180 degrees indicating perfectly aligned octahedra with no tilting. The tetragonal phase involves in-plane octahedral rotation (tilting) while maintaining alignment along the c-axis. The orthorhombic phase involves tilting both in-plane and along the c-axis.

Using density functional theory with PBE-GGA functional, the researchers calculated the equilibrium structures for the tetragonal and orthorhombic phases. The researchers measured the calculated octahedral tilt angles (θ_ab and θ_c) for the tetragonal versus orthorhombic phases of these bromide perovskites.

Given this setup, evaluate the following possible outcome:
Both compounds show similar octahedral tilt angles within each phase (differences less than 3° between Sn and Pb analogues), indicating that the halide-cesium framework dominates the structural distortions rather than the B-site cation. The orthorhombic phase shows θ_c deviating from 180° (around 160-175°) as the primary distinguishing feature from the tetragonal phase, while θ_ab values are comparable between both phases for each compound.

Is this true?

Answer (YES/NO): NO